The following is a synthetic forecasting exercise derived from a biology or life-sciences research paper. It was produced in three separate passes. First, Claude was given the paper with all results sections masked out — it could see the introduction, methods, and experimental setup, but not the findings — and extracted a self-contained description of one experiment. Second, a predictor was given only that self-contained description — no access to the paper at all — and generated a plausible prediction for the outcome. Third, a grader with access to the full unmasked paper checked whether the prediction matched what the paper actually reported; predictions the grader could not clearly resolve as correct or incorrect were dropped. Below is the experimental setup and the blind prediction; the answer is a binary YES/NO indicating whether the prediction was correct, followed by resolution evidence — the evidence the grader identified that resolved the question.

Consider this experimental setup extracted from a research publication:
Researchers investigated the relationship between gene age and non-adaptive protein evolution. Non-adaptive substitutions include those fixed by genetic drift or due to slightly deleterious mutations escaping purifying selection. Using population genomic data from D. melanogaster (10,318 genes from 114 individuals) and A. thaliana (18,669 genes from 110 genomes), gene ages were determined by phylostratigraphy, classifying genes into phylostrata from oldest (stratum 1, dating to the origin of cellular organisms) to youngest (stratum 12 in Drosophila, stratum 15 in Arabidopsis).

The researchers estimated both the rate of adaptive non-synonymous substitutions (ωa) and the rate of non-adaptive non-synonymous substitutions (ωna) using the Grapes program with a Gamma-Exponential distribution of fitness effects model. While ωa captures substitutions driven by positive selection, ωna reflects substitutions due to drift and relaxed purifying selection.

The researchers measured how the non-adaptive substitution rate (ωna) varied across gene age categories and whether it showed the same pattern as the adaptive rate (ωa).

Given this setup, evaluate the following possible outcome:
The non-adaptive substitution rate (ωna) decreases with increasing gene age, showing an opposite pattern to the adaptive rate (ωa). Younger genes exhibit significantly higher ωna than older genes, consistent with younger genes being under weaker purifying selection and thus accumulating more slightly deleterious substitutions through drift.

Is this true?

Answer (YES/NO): NO